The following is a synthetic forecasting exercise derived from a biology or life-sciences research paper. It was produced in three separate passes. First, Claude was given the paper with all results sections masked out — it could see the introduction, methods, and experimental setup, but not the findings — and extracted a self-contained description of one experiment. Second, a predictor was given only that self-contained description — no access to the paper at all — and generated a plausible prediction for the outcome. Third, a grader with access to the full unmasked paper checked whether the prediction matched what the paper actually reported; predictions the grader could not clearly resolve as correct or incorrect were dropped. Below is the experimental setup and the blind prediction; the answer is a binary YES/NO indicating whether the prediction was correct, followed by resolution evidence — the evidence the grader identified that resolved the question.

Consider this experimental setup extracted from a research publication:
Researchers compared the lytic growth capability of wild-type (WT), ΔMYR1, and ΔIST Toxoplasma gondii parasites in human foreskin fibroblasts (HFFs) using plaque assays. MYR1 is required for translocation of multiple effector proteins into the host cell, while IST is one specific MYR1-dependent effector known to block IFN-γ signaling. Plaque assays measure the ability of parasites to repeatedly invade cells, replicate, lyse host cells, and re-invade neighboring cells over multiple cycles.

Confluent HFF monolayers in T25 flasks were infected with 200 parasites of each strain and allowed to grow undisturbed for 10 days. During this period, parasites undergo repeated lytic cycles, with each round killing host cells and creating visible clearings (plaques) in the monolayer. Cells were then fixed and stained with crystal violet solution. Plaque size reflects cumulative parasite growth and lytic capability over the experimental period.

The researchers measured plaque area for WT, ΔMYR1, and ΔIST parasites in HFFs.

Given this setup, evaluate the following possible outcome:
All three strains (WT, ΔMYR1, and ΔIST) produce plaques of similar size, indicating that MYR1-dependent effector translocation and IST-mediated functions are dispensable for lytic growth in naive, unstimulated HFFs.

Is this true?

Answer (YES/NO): NO